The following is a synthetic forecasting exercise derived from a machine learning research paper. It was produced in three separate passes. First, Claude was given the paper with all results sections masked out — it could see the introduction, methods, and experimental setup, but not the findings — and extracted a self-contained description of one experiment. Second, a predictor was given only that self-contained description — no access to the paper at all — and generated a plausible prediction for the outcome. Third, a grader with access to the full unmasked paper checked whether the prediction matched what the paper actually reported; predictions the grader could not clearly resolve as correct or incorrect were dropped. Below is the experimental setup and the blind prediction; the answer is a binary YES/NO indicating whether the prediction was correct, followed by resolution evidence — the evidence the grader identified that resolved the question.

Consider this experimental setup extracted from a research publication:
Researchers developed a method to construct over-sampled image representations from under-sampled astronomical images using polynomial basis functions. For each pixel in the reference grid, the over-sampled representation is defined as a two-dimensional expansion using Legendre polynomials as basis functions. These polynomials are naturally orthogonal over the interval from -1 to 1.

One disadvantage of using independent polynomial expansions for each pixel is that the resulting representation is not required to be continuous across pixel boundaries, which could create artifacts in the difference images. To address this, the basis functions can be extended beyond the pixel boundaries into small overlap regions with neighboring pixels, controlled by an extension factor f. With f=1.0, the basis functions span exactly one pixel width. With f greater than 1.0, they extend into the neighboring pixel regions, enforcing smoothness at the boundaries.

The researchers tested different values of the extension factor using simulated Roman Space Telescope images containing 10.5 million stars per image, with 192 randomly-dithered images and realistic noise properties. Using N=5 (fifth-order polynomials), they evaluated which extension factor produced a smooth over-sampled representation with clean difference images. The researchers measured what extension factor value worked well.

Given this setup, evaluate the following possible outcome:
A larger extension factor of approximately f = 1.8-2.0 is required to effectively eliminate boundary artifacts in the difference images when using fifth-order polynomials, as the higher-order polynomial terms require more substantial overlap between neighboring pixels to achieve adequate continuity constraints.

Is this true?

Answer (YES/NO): NO